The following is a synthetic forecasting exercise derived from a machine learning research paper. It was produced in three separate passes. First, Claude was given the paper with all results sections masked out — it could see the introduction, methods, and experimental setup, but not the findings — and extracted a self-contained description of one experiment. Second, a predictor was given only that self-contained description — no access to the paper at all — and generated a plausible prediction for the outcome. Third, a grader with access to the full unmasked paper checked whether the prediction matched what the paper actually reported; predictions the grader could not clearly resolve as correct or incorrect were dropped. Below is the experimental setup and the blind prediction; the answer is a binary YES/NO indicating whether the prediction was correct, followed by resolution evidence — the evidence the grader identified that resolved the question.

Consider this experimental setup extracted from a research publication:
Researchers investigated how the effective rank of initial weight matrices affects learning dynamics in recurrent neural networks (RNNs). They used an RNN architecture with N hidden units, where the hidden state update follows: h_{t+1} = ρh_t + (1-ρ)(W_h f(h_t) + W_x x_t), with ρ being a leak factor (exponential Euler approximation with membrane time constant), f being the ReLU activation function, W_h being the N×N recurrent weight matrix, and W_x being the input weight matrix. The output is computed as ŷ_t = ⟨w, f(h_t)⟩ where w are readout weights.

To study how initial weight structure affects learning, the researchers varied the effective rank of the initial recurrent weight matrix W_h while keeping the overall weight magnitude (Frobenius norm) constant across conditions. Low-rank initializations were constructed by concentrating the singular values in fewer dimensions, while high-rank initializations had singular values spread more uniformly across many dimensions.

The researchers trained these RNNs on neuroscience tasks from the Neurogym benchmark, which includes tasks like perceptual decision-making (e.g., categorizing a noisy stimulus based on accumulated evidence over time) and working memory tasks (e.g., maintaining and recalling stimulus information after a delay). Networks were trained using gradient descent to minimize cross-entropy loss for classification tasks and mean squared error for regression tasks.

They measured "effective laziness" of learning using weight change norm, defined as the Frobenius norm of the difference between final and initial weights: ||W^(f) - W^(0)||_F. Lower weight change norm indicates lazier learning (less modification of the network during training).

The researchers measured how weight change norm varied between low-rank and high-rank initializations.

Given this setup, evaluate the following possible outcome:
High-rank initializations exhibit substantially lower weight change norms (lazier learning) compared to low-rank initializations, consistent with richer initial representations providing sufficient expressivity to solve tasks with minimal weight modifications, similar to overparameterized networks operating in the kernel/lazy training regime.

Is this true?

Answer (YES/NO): YES